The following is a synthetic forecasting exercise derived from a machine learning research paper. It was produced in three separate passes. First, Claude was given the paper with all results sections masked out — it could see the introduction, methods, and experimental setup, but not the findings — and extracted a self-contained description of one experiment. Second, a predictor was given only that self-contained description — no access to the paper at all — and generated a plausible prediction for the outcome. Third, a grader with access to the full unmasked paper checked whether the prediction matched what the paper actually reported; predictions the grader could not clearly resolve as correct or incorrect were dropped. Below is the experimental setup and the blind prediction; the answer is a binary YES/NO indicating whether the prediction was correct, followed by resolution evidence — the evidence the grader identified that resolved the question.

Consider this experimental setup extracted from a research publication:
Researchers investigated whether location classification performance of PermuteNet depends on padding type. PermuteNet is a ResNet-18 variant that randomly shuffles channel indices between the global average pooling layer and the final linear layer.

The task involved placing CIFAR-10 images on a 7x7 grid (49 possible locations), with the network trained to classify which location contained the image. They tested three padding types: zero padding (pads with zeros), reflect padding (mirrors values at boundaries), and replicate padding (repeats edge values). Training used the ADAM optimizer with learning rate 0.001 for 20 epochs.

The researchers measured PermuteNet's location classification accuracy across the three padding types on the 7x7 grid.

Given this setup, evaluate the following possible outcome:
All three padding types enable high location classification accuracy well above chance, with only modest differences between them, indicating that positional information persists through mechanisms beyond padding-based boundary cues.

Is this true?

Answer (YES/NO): NO